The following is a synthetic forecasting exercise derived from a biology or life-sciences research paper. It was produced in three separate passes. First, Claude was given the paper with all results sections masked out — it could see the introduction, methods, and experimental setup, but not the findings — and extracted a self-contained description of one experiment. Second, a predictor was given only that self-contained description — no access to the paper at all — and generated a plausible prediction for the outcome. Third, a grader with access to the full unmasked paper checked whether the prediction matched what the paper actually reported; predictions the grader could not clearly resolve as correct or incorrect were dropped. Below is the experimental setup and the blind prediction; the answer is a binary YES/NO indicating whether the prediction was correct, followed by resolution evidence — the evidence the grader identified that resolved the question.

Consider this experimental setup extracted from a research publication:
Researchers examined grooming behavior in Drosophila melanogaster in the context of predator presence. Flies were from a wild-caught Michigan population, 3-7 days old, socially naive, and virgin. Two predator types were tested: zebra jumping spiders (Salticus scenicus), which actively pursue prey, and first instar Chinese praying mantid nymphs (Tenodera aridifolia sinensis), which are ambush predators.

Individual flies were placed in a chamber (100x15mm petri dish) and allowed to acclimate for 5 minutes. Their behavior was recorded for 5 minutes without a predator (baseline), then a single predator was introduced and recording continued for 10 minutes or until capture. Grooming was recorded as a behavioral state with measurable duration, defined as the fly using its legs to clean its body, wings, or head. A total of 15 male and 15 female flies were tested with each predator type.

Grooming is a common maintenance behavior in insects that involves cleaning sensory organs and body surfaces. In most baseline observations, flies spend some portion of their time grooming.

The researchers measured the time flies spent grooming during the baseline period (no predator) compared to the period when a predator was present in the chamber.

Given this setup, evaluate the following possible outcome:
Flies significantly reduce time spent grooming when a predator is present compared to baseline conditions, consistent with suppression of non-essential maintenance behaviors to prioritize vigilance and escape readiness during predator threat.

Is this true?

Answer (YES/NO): NO